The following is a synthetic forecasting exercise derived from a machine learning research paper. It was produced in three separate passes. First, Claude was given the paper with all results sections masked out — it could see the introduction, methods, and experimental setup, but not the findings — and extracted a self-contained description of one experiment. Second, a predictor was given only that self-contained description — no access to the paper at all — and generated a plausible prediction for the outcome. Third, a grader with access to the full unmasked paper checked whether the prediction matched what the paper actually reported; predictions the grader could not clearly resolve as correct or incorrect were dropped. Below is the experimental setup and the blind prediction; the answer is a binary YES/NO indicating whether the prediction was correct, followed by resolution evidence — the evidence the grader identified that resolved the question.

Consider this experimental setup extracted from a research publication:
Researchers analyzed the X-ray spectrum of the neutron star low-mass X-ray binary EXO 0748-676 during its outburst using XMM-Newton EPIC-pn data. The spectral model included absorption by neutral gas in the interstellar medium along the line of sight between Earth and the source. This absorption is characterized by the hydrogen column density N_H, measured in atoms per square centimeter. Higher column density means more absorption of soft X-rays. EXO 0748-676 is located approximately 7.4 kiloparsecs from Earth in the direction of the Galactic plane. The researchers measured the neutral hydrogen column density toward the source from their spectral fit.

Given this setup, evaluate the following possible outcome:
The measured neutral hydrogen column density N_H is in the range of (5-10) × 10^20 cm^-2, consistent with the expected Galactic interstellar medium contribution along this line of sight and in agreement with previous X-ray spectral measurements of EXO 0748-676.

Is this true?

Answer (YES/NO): NO